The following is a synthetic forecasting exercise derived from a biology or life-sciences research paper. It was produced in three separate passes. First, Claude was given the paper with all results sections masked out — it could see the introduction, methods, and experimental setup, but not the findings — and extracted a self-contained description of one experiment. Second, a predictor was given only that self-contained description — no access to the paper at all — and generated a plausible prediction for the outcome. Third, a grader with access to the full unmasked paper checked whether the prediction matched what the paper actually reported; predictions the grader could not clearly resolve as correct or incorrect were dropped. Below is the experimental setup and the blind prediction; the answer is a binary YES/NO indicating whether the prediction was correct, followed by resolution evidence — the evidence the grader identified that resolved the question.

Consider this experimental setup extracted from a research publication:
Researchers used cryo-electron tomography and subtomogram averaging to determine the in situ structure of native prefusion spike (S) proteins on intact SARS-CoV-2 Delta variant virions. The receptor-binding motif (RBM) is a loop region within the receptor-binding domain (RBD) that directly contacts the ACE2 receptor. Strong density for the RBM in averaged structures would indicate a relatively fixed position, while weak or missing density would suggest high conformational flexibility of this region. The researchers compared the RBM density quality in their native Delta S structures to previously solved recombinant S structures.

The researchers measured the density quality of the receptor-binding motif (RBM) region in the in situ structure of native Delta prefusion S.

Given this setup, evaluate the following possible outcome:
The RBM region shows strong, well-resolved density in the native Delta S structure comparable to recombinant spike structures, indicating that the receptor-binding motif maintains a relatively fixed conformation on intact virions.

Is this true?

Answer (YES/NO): NO